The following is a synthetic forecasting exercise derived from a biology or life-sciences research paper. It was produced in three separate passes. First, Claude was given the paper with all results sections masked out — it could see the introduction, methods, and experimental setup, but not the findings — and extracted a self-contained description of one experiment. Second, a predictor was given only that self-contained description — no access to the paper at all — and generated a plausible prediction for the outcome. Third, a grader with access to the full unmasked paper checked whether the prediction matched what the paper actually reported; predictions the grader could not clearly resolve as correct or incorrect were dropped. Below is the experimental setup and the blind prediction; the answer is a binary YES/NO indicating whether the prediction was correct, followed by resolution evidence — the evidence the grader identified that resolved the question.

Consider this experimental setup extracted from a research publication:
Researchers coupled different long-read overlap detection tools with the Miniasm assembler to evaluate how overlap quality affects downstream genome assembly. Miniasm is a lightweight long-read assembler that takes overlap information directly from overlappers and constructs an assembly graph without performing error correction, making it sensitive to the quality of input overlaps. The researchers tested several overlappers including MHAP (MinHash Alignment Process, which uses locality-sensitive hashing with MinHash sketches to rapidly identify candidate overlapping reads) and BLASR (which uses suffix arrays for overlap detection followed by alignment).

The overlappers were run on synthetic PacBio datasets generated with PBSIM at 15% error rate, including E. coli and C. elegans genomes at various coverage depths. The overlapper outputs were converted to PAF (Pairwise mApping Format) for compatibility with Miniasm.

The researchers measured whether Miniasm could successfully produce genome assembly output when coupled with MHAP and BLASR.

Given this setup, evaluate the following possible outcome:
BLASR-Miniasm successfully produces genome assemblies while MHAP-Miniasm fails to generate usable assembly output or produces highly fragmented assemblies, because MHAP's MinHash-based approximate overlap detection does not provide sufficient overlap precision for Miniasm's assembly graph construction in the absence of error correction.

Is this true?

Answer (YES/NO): NO